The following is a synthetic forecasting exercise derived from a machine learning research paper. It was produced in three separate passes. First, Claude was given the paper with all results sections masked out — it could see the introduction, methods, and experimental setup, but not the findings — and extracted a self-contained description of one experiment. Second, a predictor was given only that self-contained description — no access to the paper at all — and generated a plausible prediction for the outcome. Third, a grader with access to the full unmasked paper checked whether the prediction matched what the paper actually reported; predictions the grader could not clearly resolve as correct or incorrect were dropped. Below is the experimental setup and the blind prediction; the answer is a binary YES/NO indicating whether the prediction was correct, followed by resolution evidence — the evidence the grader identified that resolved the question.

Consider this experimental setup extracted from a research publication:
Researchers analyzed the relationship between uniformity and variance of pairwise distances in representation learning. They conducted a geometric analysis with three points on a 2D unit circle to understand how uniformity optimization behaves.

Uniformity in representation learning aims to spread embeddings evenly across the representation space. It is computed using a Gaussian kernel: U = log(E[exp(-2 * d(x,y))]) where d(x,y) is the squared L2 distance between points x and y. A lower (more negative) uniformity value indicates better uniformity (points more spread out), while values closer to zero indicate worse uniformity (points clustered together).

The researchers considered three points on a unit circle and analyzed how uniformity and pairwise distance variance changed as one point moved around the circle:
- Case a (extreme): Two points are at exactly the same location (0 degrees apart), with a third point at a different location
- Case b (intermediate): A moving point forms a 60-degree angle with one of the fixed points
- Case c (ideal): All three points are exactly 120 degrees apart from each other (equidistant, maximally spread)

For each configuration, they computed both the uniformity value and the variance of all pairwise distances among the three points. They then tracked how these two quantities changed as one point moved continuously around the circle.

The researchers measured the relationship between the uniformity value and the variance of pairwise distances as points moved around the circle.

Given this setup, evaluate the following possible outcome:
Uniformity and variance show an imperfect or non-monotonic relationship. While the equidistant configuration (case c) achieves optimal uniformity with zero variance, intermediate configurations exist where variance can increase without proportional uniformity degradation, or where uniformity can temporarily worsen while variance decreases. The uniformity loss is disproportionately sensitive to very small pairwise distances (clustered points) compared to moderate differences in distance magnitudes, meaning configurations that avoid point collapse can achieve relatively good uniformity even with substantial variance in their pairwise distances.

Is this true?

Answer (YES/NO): YES